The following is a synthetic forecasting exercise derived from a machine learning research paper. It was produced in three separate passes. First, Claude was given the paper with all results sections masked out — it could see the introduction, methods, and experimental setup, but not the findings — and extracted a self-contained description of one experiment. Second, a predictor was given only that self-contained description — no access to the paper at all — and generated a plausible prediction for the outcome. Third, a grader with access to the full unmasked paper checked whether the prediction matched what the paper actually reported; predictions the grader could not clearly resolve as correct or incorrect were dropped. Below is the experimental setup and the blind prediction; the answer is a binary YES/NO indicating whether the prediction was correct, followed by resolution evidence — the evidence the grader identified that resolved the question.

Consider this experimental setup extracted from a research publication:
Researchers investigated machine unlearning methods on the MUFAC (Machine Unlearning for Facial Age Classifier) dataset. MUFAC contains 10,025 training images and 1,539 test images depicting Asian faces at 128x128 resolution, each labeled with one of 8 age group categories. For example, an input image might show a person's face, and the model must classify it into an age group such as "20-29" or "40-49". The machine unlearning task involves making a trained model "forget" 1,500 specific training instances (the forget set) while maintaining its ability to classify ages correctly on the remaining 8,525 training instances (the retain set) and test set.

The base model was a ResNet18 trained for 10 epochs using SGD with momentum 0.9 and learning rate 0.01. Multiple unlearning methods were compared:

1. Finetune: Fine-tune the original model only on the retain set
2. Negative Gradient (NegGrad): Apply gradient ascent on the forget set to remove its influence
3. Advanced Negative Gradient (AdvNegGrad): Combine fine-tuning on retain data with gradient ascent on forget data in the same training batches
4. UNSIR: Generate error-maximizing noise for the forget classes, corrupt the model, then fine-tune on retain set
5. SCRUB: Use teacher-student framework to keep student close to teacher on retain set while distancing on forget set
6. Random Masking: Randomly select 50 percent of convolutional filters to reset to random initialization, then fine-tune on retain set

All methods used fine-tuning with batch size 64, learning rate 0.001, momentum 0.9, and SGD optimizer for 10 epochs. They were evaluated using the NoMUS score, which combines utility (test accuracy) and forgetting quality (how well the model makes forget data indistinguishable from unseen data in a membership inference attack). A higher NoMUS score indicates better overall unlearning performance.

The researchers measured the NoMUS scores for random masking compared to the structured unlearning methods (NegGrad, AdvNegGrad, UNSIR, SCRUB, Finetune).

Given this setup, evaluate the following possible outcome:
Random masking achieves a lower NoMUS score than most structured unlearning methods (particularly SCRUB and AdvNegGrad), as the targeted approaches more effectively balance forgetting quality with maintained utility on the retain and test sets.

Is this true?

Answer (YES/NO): NO